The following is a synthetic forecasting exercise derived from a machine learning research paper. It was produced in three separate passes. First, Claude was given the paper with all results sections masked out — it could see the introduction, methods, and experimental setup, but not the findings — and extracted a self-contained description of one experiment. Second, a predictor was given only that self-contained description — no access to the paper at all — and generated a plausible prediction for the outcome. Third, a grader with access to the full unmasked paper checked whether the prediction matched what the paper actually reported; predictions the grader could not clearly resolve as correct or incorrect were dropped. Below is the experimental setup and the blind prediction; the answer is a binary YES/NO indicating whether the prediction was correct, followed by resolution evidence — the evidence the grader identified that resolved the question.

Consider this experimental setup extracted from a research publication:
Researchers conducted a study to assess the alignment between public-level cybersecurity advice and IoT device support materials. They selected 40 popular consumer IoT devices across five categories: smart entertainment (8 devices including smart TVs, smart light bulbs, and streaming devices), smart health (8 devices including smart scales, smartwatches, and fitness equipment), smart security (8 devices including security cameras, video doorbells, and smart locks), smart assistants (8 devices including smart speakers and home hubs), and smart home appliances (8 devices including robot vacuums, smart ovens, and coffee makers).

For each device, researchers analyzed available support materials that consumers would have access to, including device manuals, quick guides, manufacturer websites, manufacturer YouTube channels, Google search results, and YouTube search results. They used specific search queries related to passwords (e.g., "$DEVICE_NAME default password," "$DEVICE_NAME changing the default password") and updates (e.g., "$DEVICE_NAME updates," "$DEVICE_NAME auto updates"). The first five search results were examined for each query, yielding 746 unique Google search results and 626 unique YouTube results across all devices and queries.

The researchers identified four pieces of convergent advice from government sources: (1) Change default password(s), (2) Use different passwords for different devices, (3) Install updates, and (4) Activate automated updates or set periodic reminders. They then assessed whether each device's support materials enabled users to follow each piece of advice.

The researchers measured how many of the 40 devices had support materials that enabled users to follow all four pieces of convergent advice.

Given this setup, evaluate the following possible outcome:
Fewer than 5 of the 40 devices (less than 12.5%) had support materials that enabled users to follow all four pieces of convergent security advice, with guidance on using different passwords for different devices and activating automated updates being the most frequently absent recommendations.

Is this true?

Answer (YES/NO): NO